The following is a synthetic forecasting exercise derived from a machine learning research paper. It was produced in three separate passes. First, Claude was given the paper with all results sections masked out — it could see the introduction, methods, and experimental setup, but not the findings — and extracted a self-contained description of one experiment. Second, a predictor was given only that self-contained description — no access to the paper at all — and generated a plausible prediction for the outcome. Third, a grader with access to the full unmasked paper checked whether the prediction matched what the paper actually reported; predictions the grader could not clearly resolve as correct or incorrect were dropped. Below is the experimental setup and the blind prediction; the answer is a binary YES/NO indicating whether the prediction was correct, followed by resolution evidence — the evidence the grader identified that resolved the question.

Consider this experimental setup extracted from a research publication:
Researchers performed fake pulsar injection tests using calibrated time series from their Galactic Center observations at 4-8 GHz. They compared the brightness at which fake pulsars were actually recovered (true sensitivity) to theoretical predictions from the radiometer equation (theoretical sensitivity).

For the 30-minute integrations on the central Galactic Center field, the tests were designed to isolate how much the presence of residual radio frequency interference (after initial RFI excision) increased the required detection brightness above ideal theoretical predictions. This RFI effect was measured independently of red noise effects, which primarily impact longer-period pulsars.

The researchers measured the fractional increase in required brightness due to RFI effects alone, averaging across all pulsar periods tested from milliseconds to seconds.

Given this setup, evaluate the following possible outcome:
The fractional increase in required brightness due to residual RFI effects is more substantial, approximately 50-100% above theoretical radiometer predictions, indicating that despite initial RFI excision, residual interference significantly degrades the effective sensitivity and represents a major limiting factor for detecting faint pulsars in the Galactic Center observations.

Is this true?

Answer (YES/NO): NO